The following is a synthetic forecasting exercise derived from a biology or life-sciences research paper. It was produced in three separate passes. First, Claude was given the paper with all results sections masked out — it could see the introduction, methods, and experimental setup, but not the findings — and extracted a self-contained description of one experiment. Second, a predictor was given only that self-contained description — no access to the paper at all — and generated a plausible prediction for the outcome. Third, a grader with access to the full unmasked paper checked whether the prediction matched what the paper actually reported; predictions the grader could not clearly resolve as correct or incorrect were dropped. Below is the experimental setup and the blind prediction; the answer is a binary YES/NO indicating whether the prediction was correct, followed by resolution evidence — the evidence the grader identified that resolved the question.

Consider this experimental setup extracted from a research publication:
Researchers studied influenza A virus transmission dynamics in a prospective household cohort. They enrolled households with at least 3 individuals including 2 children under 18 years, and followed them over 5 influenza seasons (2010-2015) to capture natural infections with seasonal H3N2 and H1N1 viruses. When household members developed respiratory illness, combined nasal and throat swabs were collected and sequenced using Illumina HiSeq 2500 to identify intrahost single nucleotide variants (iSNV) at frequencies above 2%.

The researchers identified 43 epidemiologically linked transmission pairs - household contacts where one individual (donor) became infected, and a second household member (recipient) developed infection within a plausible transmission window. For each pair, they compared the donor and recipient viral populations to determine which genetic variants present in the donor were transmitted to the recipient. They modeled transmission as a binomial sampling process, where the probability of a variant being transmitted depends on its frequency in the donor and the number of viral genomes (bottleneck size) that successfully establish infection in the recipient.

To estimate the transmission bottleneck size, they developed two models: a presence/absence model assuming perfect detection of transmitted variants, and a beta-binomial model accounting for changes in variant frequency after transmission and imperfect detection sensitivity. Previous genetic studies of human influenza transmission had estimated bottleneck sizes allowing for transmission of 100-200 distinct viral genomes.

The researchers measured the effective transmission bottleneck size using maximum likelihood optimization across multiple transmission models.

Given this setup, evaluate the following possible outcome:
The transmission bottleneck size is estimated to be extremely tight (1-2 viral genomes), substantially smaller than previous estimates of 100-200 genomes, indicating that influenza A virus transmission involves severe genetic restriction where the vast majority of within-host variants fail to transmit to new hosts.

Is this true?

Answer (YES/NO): YES